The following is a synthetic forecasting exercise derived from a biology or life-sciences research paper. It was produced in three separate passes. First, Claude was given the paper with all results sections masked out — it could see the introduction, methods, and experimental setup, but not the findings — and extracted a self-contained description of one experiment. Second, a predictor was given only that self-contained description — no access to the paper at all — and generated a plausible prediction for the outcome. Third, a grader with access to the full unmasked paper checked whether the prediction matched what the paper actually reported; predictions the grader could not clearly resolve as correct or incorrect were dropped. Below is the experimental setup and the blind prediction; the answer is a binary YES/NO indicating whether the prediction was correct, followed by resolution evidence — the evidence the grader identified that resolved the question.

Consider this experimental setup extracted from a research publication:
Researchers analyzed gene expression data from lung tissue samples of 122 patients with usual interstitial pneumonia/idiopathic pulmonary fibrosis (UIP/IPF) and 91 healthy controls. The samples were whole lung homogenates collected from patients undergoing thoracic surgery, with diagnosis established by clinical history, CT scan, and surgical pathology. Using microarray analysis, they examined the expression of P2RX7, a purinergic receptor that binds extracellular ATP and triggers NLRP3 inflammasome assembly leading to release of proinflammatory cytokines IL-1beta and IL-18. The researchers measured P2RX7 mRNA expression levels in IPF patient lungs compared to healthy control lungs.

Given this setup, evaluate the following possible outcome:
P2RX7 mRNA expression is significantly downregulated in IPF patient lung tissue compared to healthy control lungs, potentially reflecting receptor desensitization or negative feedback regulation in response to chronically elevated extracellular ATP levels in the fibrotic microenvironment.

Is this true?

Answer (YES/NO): YES